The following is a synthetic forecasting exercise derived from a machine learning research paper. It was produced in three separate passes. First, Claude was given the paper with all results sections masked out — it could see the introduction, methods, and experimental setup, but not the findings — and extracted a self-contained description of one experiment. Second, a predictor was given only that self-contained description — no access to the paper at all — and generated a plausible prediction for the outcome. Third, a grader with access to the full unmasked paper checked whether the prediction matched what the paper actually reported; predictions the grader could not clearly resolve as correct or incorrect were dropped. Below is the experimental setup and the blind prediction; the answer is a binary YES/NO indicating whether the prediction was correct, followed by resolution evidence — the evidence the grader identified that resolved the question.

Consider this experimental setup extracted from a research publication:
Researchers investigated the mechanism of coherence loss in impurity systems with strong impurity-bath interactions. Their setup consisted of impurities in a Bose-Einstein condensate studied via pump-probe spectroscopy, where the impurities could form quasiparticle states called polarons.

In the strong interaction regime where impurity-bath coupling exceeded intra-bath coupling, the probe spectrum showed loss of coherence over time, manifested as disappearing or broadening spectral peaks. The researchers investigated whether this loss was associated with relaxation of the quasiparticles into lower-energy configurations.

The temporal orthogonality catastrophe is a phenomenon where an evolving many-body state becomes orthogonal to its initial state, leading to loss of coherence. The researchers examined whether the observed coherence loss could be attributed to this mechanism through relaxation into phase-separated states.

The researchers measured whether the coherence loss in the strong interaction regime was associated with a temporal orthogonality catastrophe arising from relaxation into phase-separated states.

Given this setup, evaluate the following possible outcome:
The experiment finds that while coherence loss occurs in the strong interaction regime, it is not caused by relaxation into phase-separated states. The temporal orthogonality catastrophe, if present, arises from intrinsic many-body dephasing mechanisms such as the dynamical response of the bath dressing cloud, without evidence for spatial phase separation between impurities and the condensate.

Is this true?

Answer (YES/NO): NO